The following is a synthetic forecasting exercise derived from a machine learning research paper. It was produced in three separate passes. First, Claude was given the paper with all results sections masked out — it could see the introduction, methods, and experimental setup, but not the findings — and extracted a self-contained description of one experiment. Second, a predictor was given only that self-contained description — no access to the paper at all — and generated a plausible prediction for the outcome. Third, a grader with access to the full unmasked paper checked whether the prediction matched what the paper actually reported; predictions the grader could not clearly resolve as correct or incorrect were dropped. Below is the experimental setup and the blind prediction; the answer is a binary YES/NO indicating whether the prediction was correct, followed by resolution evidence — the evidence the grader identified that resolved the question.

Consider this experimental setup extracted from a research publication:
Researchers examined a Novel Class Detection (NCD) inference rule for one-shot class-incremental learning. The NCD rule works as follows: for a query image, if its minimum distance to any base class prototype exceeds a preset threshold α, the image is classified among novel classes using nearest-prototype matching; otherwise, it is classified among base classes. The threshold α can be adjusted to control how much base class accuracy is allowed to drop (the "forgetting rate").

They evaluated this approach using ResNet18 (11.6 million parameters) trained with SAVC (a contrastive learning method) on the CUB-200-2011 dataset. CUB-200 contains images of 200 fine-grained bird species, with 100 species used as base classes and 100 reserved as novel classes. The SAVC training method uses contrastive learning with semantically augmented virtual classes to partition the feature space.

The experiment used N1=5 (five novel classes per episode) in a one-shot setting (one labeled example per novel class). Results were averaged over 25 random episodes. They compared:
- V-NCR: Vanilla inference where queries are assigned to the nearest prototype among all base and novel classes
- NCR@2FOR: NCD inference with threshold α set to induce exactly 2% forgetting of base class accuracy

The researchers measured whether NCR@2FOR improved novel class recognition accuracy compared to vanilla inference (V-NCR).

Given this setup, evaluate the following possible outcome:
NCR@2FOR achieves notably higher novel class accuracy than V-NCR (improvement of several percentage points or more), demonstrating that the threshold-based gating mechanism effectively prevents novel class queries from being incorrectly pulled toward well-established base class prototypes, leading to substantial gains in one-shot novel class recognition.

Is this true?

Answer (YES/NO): NO